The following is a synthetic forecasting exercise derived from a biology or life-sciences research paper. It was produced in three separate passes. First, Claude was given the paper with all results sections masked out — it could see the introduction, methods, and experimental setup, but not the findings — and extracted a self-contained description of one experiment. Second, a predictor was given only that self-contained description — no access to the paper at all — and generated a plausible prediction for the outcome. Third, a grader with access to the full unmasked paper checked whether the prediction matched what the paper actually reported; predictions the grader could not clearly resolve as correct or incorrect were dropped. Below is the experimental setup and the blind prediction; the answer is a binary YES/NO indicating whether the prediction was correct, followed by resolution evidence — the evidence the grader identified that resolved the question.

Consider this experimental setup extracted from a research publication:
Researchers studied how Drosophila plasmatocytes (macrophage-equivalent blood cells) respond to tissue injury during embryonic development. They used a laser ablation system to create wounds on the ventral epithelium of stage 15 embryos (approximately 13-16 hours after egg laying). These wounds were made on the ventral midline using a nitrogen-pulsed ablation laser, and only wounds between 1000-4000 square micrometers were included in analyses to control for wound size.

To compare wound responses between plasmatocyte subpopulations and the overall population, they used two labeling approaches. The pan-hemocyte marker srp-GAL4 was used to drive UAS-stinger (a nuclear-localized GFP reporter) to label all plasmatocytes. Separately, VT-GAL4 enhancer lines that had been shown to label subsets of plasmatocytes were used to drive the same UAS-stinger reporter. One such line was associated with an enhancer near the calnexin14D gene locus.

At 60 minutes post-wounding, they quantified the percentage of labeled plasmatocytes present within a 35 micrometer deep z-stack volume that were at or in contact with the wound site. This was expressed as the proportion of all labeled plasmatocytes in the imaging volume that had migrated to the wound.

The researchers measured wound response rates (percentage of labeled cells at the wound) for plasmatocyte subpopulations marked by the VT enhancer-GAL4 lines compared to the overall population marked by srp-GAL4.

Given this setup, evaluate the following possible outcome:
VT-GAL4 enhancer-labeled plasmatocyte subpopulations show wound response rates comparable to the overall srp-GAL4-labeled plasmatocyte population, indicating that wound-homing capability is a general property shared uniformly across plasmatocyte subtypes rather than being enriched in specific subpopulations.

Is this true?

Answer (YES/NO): NO